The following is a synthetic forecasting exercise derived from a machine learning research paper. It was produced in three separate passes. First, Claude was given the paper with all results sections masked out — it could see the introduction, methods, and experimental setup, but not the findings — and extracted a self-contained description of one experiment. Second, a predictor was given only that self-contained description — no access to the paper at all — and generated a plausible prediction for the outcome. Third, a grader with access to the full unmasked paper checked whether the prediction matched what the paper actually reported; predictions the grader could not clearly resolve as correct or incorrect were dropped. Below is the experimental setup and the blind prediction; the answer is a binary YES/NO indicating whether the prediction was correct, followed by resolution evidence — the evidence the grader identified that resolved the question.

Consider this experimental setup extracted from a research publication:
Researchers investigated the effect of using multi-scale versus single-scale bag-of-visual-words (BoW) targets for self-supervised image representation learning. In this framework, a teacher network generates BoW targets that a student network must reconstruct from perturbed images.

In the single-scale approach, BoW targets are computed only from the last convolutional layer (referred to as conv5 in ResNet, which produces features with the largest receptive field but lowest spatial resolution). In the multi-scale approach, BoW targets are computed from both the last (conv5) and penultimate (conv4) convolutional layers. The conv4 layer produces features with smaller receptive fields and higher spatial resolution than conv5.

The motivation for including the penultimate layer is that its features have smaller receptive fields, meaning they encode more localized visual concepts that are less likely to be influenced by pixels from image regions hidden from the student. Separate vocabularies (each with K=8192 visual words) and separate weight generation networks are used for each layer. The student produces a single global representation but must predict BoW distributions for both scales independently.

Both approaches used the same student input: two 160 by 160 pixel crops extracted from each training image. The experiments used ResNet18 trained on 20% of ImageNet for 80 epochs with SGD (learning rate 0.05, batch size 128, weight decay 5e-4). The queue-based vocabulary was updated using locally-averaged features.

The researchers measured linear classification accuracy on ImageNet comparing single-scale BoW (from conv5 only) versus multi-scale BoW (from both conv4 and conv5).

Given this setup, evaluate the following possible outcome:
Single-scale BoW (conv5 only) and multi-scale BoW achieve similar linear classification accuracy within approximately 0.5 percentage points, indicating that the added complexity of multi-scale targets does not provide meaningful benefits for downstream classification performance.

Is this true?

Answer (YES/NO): NO